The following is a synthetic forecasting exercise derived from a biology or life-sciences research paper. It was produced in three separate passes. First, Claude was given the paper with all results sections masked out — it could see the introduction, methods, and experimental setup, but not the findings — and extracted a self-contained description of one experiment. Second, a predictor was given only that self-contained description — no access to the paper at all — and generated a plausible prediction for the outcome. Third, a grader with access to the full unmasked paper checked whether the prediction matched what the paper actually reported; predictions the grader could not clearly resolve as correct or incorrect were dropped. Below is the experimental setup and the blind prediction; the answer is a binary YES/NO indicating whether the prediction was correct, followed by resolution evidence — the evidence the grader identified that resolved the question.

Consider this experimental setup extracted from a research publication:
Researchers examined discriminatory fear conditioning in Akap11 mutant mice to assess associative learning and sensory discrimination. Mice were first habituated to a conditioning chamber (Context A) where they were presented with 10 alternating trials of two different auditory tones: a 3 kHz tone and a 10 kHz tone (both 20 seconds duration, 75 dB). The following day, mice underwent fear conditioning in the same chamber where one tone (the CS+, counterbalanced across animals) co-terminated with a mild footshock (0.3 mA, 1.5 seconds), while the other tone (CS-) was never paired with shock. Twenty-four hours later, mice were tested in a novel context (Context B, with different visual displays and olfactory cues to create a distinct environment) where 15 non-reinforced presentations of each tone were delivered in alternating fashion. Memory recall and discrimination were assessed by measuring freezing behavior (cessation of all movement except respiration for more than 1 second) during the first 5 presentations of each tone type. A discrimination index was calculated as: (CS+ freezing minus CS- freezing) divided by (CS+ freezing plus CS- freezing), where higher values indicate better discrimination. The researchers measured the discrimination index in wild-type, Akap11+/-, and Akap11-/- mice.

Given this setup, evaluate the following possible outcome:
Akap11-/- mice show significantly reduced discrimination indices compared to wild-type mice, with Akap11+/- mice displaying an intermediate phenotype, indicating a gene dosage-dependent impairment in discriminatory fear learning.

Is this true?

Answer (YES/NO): NO